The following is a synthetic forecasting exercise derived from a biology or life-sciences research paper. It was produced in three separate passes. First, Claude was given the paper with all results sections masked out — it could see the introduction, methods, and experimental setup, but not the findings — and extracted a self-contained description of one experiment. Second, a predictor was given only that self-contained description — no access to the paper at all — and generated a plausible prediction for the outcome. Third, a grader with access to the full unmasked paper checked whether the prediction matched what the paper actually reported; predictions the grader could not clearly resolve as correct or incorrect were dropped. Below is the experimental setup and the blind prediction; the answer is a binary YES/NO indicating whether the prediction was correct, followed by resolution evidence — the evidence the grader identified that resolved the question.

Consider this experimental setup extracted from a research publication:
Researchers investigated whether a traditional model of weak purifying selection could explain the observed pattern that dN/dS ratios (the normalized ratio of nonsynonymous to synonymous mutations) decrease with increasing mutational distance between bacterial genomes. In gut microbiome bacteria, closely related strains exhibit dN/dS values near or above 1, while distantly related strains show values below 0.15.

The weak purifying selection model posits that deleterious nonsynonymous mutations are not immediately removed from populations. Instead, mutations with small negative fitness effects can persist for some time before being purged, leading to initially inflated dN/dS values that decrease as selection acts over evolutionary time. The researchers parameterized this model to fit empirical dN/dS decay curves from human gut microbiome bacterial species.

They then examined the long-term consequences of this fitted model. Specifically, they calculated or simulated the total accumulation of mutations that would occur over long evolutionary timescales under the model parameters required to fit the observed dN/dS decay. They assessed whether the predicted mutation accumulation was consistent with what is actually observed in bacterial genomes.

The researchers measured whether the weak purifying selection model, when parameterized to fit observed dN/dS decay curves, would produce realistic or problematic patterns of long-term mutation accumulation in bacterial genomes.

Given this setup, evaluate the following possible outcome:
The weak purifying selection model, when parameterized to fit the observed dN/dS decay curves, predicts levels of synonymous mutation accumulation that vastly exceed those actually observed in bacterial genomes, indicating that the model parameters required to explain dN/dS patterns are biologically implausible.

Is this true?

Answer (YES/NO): NO